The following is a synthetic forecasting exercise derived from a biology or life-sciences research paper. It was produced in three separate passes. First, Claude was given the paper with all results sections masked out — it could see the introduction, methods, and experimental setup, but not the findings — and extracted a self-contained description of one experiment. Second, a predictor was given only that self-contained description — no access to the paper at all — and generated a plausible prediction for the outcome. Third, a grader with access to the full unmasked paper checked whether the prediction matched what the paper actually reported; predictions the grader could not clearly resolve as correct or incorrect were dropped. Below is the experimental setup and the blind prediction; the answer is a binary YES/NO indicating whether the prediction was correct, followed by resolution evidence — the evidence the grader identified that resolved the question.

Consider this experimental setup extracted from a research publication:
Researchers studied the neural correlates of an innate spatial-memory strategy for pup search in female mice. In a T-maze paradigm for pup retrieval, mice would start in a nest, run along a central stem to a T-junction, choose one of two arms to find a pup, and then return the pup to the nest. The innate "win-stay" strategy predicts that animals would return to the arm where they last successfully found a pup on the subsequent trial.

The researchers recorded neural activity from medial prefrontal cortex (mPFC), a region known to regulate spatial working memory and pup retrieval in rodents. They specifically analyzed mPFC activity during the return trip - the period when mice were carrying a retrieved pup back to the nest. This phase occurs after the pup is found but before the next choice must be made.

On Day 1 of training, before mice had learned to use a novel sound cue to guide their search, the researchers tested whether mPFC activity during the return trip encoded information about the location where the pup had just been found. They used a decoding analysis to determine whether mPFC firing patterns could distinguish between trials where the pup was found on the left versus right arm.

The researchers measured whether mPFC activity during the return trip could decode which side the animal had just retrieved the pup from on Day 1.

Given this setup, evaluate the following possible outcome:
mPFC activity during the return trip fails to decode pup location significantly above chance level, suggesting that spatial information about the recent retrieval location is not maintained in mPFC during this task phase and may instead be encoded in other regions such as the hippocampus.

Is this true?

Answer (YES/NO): NO